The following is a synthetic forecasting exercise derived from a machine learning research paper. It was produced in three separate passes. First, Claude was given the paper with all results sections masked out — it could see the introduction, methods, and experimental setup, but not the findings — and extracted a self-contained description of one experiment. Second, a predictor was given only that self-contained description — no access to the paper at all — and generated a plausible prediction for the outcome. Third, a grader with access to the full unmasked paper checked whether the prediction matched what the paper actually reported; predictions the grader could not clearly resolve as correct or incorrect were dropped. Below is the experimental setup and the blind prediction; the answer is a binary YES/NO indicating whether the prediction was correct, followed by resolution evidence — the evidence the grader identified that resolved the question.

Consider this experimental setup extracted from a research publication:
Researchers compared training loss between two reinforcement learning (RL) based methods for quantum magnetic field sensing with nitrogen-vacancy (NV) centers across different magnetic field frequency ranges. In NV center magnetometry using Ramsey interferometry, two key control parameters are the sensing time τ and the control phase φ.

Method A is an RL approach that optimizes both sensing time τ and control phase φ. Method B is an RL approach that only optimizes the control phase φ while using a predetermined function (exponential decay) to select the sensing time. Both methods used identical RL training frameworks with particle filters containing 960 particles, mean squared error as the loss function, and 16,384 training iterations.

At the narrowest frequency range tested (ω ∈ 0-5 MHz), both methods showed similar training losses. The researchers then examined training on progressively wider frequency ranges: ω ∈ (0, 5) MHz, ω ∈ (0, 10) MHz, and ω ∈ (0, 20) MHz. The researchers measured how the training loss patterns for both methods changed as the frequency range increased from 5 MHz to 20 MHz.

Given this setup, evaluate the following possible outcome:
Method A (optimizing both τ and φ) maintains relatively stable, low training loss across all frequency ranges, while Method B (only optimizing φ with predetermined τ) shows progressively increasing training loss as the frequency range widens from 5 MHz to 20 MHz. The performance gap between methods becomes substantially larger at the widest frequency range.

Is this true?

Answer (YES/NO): NO